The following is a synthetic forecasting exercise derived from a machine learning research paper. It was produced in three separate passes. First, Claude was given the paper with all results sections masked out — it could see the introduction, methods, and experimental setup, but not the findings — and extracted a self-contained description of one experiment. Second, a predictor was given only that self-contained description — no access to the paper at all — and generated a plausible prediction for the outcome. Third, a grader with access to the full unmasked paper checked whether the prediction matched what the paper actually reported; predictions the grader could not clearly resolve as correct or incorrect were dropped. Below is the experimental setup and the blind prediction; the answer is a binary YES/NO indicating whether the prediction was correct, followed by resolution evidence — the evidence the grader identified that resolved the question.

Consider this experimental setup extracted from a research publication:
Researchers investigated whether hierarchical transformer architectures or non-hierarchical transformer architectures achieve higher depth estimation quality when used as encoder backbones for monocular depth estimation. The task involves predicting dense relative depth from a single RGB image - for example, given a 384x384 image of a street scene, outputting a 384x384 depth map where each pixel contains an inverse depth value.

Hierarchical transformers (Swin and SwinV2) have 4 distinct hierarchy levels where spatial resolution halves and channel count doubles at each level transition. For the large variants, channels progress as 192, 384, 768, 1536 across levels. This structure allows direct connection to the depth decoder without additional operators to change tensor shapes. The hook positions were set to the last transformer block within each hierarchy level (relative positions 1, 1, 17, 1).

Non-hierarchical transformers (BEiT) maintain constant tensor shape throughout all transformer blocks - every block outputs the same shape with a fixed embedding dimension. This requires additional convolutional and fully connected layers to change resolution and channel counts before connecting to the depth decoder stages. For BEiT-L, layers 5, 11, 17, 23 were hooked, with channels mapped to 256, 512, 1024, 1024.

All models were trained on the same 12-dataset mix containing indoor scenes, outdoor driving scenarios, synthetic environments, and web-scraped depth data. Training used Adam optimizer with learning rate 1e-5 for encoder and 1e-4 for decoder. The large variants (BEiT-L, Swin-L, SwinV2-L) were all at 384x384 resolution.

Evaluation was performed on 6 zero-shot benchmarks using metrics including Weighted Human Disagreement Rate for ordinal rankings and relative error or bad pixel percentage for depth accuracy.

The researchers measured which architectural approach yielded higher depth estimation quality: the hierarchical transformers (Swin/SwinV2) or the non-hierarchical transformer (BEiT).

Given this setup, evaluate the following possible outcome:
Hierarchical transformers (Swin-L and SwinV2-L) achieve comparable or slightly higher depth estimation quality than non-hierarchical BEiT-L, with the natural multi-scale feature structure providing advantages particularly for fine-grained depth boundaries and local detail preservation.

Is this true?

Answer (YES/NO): NO